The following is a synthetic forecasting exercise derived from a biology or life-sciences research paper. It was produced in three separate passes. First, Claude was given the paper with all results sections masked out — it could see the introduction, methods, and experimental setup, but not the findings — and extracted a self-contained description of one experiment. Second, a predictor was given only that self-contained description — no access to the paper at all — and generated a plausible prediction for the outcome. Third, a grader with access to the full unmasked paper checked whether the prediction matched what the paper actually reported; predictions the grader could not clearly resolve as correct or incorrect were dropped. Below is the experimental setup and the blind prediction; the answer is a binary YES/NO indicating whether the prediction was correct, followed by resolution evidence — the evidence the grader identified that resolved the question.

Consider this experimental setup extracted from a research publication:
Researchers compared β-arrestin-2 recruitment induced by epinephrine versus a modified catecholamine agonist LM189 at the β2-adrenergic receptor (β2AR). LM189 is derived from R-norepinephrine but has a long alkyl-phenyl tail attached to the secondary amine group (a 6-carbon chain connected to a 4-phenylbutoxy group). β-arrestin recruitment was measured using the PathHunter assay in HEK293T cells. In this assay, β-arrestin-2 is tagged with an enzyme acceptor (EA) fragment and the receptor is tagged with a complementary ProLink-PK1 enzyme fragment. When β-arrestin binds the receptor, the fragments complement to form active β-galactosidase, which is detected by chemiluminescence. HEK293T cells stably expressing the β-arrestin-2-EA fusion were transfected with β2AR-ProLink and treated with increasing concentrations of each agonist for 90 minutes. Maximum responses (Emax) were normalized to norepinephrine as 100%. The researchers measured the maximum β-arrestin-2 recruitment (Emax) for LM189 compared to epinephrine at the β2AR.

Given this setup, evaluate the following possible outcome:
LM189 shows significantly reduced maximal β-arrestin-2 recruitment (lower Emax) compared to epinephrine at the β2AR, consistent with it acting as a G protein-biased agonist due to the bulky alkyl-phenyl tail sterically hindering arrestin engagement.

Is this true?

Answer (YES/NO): NO